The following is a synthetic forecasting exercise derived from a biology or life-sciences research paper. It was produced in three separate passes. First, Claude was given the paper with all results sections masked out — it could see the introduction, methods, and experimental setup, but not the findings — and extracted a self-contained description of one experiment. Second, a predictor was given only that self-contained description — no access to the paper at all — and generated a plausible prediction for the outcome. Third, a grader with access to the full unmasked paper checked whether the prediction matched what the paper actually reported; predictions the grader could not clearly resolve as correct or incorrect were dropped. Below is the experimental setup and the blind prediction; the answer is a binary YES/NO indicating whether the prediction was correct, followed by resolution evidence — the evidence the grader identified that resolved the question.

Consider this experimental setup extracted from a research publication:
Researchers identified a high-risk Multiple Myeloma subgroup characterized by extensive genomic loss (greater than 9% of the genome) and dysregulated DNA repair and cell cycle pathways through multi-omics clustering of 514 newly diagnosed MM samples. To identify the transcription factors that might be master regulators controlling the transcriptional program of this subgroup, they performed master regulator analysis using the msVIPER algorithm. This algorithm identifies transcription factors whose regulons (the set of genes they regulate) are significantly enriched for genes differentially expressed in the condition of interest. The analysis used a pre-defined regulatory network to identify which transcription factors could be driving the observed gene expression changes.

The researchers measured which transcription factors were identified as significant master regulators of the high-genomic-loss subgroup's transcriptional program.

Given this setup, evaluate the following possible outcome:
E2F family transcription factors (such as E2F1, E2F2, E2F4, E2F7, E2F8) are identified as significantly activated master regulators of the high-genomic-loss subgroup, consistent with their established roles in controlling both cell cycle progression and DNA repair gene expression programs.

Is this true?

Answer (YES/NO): YES